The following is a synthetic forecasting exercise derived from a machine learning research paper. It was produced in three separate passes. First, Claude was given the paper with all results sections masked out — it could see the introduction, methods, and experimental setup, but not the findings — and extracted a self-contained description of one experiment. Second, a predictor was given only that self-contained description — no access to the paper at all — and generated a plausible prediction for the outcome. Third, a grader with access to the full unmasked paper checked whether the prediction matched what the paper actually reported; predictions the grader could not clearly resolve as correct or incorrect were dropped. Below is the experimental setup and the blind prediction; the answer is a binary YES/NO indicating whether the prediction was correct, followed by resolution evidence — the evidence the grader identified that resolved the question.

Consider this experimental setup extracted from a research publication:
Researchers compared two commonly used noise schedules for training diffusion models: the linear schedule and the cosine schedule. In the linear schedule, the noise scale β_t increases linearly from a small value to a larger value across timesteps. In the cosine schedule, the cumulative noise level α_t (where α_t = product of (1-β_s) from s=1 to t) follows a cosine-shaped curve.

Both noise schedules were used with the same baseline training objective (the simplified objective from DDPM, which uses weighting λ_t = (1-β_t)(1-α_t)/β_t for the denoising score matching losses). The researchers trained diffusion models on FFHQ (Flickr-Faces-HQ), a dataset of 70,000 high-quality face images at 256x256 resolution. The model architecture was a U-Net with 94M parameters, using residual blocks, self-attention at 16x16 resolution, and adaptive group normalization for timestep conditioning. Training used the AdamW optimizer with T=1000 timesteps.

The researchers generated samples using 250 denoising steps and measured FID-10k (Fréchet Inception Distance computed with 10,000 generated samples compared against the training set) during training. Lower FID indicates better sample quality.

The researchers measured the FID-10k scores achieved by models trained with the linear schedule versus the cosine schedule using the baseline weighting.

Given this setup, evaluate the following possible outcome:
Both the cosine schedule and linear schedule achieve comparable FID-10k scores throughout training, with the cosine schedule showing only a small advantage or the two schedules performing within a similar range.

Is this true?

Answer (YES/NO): NO